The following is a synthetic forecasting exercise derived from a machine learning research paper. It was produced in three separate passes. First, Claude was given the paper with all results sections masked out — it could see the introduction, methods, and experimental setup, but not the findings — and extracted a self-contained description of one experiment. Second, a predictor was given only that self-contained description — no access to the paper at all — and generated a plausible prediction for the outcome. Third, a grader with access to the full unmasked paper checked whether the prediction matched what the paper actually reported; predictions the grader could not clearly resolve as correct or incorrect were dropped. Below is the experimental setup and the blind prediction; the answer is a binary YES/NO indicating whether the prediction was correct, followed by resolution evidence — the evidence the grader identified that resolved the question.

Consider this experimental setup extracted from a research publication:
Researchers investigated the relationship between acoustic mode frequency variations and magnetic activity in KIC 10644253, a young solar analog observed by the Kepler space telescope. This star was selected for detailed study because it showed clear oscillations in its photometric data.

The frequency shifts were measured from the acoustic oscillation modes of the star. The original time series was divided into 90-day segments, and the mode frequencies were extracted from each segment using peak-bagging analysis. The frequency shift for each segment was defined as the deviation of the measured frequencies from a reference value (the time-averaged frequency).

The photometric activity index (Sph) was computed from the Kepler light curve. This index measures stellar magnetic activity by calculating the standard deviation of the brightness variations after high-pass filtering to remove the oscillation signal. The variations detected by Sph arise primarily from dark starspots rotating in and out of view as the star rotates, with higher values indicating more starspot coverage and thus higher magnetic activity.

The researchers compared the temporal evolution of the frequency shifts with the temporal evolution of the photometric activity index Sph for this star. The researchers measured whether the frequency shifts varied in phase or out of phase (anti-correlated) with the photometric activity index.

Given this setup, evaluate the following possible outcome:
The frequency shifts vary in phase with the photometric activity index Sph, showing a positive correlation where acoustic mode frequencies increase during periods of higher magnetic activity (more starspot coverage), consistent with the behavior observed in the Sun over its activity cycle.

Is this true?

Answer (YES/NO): YES